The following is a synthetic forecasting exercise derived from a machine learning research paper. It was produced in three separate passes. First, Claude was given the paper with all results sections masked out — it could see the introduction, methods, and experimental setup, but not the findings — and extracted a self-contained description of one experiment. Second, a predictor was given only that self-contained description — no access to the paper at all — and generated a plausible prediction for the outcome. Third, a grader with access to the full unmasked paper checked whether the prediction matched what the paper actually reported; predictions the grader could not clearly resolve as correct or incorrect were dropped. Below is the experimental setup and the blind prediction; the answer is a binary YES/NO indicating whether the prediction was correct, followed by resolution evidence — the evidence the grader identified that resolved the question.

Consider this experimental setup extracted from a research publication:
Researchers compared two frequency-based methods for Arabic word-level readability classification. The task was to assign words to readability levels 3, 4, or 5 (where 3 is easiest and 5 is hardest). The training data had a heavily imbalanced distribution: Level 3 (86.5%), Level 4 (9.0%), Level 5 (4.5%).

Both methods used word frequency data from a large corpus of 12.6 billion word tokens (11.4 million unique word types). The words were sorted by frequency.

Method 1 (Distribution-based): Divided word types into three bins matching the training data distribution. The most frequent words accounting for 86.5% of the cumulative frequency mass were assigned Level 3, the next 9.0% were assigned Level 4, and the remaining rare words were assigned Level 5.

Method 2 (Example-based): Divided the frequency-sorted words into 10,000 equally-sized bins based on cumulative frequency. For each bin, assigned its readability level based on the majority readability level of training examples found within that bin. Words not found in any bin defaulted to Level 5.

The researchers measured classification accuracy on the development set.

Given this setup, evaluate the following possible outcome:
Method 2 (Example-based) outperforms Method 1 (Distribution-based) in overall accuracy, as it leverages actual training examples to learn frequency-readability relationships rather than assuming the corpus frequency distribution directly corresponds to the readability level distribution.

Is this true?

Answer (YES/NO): YES